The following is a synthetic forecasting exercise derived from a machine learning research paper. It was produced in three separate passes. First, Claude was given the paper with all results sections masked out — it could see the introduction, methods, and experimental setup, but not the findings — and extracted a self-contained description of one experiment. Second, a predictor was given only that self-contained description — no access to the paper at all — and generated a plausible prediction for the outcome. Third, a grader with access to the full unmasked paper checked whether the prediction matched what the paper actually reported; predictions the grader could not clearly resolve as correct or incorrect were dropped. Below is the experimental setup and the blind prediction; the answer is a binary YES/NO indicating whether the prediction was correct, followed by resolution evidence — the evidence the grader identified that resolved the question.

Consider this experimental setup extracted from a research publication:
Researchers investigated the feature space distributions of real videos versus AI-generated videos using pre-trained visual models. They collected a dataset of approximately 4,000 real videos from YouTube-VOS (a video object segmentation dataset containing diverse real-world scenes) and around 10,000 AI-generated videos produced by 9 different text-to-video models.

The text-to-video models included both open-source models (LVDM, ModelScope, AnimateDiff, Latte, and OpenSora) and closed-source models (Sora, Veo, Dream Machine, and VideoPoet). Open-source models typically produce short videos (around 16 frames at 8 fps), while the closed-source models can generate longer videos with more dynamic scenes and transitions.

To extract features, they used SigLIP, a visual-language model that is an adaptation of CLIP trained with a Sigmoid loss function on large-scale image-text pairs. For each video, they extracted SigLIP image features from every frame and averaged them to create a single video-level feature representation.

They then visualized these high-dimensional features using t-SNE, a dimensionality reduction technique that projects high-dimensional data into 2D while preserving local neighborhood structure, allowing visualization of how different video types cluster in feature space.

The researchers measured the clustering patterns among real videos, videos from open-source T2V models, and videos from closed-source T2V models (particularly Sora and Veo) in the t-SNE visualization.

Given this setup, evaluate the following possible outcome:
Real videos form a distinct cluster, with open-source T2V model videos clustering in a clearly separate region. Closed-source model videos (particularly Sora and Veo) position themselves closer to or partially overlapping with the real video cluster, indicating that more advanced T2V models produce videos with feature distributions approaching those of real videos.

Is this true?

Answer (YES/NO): YES